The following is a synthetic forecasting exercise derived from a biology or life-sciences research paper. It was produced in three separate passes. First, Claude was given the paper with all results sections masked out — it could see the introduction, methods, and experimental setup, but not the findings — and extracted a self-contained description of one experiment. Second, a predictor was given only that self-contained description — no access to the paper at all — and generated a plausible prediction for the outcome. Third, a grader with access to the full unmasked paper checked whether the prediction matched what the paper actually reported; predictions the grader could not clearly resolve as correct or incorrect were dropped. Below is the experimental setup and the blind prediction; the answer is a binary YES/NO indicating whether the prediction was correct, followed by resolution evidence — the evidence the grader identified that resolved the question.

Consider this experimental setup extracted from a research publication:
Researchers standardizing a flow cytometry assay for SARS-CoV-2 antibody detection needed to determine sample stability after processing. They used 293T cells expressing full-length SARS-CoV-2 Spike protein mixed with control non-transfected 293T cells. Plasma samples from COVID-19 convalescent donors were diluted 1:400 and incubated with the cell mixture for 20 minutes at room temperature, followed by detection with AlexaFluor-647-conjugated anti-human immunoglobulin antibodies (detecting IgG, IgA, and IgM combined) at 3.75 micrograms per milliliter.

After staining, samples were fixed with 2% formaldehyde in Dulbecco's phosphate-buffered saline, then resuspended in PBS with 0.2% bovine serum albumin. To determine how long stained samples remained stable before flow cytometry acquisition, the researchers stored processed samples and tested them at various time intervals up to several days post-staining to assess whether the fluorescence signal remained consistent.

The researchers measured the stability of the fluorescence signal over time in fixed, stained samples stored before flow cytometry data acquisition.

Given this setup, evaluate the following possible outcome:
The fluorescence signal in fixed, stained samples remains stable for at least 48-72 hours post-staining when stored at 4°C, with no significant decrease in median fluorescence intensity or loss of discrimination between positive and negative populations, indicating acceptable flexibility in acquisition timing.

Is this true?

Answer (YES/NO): YES